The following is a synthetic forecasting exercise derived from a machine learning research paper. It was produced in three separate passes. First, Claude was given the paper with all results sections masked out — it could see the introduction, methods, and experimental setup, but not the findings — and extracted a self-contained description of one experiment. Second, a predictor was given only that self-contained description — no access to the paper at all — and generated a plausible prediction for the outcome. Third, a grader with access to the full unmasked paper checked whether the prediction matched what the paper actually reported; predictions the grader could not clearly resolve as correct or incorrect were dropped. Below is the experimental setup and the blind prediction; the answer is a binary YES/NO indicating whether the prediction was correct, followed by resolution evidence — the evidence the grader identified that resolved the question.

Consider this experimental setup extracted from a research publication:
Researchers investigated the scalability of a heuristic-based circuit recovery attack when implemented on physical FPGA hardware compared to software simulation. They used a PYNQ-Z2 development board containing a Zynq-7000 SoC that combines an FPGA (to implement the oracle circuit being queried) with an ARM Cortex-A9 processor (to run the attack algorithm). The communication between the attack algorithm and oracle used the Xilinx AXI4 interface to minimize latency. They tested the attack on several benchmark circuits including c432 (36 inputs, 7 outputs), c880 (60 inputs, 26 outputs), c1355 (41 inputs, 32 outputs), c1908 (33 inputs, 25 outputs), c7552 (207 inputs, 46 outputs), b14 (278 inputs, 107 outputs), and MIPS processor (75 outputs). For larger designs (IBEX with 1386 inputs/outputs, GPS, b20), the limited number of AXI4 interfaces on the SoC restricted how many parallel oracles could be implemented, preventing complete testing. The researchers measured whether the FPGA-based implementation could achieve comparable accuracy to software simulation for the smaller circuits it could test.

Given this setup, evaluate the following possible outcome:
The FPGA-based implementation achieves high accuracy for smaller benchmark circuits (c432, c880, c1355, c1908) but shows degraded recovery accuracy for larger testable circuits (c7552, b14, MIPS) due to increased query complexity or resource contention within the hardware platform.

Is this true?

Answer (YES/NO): NO